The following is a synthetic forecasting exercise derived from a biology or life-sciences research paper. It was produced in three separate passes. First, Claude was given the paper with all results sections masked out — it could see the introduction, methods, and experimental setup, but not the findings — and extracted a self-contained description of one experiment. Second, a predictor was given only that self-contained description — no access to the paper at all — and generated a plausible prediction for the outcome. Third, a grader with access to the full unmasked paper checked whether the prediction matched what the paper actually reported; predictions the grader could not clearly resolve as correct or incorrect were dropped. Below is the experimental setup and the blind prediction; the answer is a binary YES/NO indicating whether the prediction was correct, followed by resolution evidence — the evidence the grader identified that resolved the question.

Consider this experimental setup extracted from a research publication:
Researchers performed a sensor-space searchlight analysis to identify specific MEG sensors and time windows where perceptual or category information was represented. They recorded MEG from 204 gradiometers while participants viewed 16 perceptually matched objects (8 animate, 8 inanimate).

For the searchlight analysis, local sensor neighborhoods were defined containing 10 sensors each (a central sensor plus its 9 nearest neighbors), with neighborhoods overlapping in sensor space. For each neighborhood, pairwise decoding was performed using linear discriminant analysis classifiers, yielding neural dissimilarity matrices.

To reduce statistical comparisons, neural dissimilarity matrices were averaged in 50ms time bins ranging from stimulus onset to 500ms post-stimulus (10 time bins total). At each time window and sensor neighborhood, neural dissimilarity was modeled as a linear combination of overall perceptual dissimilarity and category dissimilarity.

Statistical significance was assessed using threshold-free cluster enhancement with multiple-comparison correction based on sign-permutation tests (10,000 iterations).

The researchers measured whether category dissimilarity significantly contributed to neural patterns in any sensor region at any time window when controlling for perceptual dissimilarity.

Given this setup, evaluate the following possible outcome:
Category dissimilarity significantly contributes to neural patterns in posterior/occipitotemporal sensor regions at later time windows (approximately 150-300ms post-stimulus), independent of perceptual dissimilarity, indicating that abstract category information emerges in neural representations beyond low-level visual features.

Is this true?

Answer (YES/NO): NO